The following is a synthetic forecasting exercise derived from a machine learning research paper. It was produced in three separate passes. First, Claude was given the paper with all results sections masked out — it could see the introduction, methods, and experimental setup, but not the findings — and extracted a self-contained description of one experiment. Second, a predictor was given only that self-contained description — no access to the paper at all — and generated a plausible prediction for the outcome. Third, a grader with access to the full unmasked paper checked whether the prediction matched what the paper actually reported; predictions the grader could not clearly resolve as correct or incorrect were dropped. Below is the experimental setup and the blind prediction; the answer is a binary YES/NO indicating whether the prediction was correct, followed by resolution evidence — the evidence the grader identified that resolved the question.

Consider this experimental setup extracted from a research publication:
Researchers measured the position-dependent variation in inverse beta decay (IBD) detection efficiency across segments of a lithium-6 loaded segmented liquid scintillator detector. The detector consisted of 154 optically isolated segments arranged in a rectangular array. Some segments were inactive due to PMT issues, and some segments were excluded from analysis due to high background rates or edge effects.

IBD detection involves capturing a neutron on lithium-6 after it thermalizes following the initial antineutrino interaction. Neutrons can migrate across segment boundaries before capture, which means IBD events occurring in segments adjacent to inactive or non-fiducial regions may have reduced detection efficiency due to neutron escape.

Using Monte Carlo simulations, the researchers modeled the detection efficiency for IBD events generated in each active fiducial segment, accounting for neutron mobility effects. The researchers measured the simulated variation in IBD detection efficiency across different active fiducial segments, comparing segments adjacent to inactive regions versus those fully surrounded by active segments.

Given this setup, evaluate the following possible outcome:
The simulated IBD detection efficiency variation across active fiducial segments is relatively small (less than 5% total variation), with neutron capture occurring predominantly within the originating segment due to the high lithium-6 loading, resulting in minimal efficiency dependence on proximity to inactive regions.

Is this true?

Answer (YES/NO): NO